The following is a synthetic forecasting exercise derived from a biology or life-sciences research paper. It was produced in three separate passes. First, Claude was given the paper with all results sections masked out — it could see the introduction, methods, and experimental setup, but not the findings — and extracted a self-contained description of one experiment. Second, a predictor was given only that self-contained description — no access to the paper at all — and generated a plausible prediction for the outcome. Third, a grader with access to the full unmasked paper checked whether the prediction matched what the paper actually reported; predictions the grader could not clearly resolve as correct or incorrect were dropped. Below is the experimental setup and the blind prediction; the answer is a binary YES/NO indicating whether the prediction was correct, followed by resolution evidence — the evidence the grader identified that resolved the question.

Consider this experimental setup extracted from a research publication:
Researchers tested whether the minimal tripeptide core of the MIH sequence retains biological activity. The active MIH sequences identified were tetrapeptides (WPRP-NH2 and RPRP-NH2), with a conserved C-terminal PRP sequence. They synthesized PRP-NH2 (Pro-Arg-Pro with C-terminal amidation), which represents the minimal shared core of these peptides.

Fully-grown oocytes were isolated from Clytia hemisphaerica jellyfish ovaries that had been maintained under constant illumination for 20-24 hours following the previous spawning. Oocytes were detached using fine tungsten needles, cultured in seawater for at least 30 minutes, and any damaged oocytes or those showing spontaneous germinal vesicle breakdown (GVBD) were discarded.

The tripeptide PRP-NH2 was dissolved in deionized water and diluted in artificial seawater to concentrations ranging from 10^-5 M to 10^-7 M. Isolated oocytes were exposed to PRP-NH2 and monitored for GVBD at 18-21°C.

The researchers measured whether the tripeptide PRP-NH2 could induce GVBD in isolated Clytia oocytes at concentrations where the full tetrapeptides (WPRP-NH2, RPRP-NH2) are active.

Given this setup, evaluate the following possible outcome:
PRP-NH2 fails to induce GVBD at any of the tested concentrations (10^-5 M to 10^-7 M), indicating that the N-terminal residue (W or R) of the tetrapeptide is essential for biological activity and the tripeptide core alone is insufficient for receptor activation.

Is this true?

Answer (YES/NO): YES